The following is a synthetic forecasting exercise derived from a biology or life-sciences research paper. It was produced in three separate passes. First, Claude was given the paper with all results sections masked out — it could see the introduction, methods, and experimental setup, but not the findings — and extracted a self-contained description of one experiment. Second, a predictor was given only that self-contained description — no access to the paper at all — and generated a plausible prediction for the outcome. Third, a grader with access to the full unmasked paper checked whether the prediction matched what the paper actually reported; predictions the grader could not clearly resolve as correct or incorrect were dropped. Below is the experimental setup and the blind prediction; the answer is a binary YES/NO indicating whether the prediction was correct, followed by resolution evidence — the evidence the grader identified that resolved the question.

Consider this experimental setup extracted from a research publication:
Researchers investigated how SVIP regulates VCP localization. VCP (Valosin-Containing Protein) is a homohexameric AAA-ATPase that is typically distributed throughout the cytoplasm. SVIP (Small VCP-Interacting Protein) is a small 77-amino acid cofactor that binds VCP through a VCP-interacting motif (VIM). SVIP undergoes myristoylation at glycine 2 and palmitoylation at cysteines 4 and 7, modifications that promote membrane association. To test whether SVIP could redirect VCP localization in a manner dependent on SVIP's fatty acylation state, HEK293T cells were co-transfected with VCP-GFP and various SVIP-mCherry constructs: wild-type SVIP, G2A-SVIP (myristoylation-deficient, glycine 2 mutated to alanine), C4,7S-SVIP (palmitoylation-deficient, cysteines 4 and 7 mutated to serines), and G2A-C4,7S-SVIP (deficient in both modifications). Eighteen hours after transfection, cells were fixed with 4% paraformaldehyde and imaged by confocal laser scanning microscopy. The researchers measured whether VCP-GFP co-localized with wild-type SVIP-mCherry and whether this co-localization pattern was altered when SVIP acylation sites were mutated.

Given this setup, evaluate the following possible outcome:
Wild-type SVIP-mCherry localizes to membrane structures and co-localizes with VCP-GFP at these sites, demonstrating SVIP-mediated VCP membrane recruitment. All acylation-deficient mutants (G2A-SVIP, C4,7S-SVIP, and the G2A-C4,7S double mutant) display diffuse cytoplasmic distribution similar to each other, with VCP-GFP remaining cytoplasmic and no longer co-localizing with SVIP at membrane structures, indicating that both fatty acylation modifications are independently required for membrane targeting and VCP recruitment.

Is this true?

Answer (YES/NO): NO